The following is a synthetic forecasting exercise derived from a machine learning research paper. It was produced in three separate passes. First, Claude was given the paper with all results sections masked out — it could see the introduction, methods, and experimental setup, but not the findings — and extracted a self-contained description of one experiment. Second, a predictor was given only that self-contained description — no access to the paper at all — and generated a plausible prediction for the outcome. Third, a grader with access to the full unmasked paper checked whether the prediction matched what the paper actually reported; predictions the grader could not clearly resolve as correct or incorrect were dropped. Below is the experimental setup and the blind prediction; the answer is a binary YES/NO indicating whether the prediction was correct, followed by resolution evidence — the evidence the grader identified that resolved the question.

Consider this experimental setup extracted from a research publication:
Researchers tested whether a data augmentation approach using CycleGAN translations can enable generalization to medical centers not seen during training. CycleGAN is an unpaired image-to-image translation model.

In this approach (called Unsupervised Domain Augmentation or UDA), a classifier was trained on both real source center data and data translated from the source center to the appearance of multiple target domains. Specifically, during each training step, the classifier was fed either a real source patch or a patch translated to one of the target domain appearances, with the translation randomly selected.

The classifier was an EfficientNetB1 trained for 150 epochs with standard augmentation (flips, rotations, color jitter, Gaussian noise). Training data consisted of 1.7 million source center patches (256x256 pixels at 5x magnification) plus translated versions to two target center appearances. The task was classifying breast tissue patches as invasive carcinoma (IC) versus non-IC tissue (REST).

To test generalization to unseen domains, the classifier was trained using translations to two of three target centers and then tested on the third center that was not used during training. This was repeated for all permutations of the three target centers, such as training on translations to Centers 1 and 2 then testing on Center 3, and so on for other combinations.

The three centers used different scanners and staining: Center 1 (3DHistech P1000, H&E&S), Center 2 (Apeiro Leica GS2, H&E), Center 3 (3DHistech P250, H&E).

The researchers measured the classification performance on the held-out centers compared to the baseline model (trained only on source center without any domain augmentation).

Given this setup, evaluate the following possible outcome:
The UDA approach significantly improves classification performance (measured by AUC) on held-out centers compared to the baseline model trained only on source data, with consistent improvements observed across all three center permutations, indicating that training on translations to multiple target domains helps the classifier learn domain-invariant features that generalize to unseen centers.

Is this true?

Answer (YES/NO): YES